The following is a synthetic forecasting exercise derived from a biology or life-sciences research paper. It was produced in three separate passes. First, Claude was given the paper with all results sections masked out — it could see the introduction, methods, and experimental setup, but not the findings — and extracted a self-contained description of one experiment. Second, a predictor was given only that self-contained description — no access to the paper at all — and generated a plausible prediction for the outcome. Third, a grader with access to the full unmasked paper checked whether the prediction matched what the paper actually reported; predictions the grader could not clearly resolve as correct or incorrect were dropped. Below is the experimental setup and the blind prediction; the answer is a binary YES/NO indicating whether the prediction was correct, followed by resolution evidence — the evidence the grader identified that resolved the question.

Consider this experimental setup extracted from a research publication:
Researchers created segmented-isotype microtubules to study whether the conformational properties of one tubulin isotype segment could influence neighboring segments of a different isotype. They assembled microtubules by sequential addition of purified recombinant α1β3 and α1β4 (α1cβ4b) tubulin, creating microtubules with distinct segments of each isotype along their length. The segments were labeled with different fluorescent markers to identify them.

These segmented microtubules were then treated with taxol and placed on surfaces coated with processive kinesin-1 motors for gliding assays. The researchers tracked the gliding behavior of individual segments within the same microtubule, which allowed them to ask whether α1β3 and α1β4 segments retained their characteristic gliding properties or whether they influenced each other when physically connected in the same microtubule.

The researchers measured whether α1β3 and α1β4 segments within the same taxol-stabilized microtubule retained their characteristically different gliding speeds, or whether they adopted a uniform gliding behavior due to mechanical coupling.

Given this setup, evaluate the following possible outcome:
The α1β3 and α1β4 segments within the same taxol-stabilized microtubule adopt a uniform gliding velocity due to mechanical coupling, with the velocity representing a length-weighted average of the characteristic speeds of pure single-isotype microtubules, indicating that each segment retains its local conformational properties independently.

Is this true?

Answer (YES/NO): NO